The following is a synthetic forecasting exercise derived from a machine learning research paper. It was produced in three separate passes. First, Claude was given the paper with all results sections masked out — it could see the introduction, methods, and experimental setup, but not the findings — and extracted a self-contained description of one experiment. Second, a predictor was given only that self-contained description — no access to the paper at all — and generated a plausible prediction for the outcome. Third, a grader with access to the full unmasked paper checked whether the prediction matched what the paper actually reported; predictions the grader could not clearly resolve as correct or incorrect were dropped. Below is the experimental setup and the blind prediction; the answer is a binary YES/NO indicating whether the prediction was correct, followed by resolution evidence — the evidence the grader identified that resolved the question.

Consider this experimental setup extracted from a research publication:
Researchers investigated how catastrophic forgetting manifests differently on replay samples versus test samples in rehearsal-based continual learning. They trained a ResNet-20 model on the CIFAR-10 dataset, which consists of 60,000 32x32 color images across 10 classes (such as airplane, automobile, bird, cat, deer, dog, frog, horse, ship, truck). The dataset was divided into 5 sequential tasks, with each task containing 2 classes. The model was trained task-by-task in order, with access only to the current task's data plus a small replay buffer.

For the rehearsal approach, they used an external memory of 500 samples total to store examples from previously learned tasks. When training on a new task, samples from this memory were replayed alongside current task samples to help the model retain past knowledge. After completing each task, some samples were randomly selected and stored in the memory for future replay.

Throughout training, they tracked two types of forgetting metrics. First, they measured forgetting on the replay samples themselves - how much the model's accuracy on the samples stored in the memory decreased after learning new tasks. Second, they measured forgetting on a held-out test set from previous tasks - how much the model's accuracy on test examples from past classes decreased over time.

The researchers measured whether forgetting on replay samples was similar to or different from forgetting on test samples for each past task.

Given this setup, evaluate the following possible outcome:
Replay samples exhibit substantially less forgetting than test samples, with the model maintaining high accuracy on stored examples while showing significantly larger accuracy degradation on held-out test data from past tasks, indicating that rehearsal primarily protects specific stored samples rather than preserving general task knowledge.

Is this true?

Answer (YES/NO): YES